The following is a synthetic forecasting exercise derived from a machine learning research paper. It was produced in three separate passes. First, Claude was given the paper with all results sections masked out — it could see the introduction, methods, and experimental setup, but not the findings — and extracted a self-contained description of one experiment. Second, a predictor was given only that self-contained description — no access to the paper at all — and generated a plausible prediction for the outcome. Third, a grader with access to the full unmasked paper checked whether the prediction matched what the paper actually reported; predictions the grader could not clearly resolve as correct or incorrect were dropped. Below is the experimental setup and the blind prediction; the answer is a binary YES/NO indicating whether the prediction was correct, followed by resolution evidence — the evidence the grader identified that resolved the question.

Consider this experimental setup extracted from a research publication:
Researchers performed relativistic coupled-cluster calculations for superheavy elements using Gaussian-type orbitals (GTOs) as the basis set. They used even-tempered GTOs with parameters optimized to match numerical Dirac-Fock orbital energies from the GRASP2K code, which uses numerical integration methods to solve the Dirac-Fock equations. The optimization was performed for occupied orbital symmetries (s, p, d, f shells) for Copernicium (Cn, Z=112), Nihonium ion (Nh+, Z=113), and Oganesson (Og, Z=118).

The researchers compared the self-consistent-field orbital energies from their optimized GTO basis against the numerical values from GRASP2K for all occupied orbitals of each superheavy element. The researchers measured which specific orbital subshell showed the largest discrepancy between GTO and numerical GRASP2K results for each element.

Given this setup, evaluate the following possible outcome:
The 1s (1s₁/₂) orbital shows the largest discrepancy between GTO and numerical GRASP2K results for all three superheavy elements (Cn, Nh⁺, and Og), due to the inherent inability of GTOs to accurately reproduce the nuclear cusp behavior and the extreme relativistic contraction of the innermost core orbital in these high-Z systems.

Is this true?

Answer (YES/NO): NO